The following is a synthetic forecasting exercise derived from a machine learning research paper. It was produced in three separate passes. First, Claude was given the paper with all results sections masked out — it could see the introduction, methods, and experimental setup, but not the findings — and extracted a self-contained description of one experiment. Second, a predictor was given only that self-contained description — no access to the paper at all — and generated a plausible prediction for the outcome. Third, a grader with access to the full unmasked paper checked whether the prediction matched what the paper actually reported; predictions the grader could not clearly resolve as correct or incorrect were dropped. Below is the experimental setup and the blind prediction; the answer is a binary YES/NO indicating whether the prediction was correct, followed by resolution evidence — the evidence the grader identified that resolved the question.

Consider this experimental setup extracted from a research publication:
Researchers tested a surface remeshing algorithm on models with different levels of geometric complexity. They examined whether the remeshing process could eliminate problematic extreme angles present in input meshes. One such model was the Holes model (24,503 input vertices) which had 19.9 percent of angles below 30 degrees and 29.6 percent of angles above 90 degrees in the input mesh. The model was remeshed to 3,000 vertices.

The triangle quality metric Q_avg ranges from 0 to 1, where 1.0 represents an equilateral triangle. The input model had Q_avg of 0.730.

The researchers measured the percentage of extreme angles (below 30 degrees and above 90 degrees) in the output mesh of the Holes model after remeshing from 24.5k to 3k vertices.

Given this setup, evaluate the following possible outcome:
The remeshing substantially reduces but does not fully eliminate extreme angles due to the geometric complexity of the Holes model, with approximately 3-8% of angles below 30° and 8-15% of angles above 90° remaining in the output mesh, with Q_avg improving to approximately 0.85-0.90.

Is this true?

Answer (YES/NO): NO